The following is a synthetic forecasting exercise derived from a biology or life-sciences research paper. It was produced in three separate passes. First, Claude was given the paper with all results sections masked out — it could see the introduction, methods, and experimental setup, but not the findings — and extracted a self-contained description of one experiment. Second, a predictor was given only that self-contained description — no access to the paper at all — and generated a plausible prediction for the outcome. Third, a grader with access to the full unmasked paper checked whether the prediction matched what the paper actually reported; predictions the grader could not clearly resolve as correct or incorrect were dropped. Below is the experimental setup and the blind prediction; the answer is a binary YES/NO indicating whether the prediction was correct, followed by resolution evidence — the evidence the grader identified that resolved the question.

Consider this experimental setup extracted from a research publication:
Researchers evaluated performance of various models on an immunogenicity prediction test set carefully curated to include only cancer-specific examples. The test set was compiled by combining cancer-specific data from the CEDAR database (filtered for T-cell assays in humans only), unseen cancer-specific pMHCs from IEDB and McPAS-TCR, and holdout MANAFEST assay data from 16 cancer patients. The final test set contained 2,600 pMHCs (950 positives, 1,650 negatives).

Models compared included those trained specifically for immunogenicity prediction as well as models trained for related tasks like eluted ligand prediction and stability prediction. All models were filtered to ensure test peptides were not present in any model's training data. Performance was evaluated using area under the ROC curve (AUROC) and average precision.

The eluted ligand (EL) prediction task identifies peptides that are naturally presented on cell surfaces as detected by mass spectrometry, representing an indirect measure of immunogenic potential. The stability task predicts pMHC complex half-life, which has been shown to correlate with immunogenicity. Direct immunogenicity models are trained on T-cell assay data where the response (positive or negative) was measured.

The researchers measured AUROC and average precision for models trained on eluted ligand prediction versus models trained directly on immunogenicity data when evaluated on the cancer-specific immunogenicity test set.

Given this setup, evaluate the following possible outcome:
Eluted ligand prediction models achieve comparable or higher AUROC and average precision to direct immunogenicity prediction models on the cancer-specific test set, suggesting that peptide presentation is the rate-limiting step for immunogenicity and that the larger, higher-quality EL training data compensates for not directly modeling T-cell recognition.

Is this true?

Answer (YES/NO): NO